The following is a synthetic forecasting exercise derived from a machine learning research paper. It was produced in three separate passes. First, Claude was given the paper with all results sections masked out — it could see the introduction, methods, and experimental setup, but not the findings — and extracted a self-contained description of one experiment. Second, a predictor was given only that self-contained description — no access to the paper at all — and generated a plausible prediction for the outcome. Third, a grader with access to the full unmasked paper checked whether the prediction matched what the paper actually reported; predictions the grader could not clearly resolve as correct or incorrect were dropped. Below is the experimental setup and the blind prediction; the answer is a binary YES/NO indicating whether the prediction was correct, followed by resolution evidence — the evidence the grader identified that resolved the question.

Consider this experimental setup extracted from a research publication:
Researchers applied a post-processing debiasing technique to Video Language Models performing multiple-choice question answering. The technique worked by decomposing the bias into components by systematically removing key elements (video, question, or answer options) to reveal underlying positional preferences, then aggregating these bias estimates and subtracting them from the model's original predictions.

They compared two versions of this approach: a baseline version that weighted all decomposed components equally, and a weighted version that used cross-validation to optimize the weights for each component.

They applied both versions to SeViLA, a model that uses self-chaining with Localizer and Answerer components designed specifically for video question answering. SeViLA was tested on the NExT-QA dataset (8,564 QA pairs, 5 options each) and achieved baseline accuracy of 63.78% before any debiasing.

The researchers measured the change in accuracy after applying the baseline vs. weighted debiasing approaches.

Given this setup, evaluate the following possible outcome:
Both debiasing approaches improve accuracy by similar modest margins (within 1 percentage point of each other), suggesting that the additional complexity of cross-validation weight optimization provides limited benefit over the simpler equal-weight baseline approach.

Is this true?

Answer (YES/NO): YES